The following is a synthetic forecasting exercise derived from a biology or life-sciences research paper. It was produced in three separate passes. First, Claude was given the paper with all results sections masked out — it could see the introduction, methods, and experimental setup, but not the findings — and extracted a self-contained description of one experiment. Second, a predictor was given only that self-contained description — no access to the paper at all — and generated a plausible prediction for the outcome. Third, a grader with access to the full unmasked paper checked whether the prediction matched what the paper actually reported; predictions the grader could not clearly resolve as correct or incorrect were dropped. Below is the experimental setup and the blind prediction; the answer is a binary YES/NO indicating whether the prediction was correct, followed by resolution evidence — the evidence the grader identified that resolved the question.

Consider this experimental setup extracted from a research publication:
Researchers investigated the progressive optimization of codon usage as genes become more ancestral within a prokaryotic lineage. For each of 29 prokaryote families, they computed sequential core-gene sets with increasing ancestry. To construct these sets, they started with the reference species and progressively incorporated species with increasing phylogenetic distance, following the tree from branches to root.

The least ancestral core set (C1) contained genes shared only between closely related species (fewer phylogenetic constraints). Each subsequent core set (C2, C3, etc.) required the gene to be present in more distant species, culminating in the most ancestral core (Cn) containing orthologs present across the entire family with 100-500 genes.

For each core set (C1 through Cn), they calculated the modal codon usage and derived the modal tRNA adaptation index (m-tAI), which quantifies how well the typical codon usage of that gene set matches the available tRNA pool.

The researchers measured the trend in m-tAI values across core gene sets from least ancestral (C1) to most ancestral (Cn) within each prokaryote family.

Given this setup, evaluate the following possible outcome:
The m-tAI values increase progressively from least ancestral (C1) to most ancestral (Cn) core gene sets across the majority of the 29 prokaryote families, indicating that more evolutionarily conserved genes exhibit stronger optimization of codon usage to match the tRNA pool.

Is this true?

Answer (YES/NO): YES